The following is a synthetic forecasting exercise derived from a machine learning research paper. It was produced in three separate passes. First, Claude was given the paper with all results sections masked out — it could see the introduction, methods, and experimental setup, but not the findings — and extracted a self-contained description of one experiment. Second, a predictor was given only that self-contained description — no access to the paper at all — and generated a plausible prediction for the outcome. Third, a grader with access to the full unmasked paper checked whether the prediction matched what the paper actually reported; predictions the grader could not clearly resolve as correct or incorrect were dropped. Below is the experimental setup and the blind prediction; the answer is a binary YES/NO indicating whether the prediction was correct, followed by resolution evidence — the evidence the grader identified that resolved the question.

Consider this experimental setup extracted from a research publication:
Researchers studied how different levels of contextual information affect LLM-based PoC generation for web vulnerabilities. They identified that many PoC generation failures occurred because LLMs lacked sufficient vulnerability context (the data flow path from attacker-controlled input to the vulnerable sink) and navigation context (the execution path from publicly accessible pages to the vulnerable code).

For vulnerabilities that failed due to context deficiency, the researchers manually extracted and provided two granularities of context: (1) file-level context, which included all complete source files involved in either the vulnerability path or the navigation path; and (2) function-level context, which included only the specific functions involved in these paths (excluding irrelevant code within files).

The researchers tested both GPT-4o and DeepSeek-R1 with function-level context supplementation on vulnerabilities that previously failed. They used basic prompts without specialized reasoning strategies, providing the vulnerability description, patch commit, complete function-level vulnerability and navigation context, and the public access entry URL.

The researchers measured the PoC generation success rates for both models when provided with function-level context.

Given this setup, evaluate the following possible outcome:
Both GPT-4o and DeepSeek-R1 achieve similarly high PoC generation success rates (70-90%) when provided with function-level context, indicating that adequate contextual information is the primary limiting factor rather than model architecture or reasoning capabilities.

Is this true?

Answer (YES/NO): NO